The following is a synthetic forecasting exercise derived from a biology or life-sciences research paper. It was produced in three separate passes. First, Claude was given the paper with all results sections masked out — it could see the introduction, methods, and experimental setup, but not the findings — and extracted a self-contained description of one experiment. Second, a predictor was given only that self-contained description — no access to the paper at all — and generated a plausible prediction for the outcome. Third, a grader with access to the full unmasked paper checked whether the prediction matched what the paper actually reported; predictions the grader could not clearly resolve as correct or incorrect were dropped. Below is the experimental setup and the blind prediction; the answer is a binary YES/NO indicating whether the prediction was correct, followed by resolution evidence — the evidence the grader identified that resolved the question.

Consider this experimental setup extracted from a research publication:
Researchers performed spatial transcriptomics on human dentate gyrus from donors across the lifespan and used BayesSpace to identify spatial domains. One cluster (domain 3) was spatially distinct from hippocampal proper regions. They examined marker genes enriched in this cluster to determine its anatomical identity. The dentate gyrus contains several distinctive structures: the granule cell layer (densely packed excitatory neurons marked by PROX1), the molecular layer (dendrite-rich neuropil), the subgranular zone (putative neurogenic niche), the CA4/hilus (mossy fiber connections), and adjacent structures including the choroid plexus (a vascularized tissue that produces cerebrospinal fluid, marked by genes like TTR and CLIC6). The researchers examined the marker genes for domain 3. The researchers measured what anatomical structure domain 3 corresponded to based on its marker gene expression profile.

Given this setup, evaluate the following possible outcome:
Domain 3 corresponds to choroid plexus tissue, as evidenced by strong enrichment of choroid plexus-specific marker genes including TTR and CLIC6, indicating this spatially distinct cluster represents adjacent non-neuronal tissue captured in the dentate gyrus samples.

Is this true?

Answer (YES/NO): YES